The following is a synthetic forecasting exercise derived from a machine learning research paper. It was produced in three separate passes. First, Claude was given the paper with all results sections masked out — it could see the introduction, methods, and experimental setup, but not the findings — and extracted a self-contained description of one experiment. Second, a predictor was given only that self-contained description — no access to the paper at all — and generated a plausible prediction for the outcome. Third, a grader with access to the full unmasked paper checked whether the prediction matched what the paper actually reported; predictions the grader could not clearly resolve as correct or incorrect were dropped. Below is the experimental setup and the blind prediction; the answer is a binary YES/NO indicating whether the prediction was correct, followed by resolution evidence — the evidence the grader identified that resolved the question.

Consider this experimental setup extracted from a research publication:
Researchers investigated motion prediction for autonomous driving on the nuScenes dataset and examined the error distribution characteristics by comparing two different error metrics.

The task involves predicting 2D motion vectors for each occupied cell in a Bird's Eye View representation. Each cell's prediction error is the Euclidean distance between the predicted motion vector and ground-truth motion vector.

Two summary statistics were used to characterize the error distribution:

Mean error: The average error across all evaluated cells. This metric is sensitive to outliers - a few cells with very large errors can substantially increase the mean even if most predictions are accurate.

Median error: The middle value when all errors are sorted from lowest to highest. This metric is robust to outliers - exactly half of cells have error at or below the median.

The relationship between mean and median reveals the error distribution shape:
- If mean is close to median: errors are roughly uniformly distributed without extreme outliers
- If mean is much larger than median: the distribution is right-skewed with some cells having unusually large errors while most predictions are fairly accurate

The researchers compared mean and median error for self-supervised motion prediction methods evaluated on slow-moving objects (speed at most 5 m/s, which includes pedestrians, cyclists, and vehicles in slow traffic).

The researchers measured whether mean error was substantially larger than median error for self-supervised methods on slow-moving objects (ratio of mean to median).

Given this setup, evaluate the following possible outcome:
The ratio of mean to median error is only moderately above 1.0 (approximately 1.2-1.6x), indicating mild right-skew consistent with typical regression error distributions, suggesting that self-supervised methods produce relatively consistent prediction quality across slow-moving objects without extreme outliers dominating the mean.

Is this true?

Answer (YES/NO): NO